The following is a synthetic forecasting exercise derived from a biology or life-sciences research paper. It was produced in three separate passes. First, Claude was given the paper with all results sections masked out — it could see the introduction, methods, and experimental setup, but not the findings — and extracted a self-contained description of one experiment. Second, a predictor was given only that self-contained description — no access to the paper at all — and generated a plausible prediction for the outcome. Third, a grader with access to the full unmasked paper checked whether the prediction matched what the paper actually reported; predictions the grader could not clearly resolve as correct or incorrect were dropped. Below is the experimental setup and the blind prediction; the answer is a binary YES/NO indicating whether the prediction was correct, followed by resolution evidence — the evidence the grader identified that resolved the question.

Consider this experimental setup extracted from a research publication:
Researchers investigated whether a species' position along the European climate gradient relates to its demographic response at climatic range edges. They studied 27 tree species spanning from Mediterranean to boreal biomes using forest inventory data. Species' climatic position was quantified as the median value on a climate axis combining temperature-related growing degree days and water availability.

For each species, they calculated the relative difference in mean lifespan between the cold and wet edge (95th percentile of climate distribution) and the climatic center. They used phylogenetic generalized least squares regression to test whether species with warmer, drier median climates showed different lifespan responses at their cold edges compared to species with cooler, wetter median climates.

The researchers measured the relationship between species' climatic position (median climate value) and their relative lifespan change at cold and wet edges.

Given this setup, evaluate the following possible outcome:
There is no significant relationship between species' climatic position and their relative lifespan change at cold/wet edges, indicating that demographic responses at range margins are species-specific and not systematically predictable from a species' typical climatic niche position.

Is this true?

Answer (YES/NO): YES